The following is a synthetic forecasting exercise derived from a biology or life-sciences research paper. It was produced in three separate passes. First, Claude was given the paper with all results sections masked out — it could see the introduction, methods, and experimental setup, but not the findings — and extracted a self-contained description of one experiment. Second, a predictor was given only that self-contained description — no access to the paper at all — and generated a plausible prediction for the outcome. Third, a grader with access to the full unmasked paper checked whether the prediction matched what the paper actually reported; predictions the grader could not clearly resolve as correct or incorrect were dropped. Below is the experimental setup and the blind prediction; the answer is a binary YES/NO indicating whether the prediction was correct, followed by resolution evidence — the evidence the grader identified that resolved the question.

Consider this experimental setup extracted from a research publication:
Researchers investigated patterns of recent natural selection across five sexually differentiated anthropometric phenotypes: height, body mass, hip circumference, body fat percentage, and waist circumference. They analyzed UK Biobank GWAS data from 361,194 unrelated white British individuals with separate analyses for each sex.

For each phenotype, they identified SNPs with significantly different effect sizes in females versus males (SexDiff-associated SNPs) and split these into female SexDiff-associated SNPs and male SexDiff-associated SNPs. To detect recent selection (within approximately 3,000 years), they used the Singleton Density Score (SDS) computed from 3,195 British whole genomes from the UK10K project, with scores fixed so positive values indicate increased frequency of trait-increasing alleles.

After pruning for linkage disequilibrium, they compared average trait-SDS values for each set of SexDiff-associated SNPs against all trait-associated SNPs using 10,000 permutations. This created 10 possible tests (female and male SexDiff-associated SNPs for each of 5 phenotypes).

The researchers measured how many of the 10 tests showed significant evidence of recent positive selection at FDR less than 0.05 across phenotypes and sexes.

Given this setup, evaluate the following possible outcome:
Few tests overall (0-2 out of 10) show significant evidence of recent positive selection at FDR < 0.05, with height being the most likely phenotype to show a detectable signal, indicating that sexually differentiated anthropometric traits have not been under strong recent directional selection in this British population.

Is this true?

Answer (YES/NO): NO